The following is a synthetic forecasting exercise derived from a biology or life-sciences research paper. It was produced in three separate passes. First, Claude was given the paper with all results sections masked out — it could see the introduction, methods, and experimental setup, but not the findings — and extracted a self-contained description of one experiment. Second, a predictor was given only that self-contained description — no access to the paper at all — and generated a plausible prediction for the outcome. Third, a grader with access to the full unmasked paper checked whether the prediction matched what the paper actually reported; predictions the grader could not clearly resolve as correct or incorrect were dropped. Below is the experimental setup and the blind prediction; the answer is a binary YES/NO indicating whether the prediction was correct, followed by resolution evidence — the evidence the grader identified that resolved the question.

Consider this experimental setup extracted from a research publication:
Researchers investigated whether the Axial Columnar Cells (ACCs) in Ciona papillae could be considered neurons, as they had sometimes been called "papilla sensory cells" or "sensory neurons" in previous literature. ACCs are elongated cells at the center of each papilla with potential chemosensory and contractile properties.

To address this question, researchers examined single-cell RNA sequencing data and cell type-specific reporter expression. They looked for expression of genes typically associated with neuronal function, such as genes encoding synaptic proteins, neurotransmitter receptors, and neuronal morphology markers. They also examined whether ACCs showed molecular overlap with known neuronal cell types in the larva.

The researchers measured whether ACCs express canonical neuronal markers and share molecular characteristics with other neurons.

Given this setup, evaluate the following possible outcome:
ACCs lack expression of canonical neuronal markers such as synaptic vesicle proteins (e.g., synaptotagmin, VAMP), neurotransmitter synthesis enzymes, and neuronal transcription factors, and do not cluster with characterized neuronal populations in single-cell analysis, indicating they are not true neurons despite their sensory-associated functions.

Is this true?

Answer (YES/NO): YES